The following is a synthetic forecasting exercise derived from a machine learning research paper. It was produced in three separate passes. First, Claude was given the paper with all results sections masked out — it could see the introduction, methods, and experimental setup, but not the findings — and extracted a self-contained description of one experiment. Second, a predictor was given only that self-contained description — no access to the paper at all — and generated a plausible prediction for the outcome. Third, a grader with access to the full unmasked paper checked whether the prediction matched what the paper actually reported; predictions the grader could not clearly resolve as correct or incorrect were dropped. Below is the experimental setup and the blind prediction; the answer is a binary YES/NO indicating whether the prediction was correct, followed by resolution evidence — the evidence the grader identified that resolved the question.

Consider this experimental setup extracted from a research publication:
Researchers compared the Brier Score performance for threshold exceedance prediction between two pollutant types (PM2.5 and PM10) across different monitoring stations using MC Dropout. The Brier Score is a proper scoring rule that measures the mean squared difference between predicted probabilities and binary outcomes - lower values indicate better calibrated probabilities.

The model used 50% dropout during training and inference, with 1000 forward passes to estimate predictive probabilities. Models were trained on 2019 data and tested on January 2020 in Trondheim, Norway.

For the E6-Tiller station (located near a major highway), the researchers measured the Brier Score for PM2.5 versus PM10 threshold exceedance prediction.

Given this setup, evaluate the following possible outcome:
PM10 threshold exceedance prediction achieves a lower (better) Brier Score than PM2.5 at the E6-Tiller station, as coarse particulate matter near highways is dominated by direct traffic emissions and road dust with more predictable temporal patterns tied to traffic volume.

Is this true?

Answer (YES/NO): NO